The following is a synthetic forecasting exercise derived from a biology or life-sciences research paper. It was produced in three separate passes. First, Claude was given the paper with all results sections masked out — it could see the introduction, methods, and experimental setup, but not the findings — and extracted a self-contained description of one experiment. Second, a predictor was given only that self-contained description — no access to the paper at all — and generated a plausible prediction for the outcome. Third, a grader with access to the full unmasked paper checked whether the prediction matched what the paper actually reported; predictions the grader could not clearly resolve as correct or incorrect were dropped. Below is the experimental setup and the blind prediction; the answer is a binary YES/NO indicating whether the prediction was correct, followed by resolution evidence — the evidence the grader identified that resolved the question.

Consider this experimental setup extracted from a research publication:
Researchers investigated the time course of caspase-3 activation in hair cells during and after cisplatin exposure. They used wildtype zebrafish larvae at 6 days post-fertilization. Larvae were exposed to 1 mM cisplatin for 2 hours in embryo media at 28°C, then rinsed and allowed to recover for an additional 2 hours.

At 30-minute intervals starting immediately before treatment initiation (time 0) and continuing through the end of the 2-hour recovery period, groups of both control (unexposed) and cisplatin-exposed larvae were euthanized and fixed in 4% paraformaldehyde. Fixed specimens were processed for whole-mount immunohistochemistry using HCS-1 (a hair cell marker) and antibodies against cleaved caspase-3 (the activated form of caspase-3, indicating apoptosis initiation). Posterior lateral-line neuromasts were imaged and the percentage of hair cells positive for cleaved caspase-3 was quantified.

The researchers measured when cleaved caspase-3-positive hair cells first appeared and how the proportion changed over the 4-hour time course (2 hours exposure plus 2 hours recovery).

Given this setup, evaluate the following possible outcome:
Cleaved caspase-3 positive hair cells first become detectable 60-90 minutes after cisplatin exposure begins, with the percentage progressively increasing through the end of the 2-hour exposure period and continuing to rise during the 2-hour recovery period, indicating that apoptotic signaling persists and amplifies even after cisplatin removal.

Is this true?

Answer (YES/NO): YES